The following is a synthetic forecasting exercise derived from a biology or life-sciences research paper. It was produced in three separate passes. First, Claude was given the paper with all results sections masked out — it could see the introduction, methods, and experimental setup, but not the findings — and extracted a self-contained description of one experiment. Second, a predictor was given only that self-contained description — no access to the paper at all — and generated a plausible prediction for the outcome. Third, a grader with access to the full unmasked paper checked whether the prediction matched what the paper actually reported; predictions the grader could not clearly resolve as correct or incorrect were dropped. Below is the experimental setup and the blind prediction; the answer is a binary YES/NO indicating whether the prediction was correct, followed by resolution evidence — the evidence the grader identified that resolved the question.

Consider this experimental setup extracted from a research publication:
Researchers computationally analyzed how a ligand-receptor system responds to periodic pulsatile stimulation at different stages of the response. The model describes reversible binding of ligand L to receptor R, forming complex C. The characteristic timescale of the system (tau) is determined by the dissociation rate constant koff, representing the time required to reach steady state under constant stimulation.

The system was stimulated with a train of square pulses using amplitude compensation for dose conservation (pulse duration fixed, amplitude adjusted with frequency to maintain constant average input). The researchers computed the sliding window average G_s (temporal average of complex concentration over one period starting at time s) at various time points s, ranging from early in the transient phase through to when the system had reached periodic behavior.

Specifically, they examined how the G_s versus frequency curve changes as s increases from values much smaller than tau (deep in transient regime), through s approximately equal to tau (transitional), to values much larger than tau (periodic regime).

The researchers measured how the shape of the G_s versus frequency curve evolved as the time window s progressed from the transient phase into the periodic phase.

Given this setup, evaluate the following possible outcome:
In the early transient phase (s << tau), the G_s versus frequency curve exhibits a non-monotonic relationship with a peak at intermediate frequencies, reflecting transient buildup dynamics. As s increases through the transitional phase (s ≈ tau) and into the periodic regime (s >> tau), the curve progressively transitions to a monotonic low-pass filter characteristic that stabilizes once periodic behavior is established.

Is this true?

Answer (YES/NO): NO